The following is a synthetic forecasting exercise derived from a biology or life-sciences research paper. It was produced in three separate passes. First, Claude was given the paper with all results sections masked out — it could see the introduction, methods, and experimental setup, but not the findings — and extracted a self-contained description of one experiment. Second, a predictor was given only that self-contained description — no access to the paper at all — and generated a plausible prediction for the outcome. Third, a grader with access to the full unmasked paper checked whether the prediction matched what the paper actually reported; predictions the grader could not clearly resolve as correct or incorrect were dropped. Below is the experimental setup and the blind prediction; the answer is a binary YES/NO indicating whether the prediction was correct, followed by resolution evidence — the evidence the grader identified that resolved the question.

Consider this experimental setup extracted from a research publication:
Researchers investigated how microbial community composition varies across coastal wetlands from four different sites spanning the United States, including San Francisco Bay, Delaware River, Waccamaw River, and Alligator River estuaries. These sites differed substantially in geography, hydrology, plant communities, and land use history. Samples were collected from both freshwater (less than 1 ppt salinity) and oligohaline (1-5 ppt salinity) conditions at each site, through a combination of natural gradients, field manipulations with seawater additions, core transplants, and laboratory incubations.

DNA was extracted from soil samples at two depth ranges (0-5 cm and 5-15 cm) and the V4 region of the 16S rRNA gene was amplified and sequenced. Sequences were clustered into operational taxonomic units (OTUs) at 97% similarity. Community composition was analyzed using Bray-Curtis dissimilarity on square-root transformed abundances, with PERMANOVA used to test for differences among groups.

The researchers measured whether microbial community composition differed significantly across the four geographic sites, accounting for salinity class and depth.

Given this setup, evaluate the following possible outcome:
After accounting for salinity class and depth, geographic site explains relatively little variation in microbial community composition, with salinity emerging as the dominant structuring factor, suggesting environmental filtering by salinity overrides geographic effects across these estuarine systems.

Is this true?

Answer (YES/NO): NO